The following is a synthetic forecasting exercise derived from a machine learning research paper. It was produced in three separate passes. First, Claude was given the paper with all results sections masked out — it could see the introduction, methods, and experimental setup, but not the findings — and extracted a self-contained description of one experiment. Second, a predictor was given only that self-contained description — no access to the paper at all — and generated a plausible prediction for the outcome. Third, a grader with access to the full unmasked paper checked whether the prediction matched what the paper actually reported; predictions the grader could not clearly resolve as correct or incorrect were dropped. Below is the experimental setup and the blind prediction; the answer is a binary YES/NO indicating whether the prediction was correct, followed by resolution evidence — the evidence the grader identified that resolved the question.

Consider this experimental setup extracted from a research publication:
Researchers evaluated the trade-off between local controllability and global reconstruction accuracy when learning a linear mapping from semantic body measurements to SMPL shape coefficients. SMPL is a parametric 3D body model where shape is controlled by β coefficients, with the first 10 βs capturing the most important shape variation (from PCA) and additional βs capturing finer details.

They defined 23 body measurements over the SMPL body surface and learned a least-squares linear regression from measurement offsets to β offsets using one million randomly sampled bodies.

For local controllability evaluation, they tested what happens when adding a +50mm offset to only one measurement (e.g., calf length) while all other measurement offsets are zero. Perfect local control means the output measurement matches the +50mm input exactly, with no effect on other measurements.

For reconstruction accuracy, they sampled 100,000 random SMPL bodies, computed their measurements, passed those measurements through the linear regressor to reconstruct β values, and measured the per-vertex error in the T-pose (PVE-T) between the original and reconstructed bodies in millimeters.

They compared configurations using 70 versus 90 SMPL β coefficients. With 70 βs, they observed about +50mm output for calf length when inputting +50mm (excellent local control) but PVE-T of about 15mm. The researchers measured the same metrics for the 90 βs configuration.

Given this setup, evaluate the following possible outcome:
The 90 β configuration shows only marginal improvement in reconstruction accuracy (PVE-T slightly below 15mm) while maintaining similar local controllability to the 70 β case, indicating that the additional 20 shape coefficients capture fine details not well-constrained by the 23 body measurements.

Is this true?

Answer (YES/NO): NO